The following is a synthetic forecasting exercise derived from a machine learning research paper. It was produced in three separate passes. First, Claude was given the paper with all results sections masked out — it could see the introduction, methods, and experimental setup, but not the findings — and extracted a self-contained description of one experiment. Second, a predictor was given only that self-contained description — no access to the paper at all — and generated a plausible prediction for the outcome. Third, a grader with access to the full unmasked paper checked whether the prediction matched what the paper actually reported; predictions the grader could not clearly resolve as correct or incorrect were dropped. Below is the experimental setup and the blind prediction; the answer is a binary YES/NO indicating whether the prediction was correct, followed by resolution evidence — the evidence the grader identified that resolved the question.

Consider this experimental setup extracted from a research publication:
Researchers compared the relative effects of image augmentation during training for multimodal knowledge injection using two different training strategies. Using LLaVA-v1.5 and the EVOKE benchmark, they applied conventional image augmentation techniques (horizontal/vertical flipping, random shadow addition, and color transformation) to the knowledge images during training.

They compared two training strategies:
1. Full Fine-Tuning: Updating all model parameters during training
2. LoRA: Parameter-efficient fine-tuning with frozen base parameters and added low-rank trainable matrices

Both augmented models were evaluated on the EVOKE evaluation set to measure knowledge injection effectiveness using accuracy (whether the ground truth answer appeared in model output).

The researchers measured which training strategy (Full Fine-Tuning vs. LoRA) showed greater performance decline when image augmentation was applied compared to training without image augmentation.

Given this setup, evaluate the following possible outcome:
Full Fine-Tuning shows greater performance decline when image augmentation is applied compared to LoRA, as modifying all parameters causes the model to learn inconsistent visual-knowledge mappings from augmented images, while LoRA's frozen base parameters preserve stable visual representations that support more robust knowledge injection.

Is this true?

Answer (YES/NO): YES